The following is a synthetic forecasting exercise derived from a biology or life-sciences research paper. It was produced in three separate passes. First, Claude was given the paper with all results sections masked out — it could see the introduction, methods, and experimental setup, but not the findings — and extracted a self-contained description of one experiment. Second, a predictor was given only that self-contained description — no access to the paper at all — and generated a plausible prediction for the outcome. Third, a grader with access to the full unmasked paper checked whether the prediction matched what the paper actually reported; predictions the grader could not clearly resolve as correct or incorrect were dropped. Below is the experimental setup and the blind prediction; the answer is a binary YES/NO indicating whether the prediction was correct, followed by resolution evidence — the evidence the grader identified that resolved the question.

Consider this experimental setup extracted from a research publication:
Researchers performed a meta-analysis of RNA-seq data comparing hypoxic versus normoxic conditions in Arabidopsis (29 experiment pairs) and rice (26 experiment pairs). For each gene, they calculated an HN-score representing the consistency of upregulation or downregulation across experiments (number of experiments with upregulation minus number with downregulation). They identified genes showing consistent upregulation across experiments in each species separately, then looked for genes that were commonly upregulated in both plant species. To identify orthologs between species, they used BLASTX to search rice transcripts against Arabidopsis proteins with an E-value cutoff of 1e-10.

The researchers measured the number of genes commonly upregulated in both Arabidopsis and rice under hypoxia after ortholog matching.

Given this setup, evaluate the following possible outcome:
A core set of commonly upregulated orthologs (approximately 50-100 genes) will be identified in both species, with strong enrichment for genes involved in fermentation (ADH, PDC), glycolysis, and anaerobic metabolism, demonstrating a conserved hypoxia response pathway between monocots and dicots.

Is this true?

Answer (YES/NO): NO